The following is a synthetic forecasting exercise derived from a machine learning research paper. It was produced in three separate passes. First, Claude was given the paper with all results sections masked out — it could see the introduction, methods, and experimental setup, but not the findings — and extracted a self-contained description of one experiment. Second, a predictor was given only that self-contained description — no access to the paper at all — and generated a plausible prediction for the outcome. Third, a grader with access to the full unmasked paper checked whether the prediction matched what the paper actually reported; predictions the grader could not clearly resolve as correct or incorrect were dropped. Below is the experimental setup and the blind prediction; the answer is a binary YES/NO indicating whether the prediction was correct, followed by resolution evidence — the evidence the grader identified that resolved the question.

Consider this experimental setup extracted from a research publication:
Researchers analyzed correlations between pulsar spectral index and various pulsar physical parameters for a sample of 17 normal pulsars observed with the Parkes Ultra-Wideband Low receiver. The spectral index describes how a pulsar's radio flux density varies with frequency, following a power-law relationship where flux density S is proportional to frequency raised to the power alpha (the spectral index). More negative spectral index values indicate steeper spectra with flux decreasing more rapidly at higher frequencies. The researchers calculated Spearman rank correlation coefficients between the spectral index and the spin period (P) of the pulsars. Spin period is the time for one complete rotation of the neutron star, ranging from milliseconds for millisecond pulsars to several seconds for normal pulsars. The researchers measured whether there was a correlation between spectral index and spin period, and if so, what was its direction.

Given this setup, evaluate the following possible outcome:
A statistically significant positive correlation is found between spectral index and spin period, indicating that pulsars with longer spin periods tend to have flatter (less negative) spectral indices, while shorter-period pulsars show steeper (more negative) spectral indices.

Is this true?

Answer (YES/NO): NO